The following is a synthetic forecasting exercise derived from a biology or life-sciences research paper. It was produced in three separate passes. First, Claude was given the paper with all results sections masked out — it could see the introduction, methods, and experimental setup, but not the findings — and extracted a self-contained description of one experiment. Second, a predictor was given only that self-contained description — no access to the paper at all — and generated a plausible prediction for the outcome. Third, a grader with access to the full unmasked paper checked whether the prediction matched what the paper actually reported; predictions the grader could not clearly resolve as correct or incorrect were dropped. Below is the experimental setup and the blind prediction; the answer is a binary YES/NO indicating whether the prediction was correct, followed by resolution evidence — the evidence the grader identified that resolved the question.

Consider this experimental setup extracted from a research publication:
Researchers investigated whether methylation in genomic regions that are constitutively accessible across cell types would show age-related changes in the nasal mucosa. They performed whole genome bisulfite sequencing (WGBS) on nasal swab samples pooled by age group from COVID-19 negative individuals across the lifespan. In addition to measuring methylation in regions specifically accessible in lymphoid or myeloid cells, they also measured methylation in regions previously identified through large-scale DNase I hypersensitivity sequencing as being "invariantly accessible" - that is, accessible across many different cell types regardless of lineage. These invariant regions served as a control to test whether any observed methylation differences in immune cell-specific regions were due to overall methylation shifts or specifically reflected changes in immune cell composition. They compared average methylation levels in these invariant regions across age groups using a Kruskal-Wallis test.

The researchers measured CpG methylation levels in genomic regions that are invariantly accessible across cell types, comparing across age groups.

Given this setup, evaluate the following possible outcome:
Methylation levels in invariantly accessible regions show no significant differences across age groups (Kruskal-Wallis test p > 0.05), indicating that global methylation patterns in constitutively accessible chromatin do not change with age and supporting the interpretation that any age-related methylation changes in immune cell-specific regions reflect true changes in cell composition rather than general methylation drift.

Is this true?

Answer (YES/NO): NO